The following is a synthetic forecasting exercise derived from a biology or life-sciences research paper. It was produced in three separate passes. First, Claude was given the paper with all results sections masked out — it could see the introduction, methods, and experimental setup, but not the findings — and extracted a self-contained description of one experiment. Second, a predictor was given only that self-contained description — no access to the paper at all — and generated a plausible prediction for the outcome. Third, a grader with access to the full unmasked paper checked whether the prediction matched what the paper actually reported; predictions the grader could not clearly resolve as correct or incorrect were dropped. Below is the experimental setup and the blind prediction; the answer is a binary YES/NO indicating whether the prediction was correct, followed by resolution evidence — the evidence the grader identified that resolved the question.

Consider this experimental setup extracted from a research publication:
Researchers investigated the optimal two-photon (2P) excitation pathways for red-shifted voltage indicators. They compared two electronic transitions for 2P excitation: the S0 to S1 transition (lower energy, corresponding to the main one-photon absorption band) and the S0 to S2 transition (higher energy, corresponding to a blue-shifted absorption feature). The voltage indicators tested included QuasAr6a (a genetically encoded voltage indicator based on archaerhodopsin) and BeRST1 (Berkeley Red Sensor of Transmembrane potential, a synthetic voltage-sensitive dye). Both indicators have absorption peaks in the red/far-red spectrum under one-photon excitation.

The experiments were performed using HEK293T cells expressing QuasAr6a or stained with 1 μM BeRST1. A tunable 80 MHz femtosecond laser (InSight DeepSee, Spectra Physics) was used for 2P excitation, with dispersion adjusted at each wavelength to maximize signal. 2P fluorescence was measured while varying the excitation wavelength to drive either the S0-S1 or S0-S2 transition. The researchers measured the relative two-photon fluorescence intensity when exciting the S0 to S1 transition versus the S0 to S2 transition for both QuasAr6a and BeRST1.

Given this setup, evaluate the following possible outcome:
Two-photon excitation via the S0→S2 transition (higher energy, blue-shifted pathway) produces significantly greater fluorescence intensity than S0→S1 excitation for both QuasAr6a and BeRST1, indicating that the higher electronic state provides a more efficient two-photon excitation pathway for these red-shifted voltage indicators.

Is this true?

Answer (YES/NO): YES